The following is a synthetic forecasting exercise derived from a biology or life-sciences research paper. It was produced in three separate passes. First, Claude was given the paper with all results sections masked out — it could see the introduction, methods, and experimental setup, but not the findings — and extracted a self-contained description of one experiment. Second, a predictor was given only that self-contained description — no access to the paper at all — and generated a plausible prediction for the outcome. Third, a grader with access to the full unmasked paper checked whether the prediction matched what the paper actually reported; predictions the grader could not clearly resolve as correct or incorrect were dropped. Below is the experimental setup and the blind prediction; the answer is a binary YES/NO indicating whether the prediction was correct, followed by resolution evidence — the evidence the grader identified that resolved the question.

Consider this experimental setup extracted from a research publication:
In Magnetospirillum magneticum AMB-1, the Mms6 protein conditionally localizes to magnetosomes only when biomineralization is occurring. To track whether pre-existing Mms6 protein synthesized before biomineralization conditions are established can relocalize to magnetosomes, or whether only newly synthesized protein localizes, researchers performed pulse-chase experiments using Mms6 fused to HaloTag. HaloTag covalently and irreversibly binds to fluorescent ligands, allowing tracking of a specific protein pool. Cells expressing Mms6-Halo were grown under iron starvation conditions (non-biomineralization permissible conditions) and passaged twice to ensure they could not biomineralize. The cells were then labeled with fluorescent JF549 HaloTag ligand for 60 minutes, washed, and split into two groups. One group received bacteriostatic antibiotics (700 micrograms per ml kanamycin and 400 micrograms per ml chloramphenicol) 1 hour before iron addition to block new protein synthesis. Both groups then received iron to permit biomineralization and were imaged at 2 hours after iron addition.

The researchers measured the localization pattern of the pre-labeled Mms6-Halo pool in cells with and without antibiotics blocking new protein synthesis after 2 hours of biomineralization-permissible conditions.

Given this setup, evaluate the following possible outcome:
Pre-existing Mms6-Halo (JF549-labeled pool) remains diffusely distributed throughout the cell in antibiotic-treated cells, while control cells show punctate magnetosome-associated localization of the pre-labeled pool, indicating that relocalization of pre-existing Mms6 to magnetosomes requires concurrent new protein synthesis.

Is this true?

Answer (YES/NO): NO